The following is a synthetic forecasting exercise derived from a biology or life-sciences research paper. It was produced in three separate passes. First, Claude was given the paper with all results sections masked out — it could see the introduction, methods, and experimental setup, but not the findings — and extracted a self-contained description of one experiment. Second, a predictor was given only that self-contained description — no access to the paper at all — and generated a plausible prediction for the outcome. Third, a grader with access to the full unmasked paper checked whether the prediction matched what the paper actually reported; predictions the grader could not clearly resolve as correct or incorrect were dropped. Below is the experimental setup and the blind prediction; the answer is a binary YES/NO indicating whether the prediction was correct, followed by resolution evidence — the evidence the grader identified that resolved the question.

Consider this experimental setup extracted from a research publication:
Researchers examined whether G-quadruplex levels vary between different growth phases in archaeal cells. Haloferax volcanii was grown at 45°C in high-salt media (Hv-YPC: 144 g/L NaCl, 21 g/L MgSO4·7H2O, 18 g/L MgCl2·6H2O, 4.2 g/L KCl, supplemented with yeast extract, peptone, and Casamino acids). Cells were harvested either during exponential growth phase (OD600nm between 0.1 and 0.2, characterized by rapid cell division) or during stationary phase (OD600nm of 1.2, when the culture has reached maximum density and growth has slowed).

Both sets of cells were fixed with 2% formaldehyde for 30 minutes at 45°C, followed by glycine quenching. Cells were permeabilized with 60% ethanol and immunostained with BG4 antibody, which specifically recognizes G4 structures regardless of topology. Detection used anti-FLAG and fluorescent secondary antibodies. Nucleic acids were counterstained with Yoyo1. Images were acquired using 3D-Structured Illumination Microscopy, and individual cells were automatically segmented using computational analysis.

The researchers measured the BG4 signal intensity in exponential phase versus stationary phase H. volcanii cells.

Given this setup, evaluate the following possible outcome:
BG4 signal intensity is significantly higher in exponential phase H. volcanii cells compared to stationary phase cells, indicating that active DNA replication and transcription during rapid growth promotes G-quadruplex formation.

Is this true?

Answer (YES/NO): YES